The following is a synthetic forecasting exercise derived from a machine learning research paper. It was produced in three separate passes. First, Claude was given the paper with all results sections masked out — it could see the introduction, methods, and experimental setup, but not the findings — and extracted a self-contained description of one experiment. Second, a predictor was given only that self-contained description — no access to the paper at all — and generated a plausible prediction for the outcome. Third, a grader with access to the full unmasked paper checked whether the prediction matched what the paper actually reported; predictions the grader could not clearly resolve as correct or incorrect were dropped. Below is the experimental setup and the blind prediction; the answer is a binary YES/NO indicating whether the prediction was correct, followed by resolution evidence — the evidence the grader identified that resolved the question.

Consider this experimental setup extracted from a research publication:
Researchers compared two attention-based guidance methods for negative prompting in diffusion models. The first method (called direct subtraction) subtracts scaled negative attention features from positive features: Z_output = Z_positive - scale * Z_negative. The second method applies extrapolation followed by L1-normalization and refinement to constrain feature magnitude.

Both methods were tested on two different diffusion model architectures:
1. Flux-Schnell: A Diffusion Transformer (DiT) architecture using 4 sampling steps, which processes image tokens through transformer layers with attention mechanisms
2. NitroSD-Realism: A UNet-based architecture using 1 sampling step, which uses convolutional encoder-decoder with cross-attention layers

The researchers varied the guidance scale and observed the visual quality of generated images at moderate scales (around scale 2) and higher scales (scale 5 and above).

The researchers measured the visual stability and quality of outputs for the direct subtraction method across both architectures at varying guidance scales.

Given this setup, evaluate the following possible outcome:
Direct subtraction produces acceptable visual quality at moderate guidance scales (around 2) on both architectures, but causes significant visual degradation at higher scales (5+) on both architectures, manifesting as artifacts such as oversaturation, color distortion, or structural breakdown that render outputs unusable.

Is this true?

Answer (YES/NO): NO